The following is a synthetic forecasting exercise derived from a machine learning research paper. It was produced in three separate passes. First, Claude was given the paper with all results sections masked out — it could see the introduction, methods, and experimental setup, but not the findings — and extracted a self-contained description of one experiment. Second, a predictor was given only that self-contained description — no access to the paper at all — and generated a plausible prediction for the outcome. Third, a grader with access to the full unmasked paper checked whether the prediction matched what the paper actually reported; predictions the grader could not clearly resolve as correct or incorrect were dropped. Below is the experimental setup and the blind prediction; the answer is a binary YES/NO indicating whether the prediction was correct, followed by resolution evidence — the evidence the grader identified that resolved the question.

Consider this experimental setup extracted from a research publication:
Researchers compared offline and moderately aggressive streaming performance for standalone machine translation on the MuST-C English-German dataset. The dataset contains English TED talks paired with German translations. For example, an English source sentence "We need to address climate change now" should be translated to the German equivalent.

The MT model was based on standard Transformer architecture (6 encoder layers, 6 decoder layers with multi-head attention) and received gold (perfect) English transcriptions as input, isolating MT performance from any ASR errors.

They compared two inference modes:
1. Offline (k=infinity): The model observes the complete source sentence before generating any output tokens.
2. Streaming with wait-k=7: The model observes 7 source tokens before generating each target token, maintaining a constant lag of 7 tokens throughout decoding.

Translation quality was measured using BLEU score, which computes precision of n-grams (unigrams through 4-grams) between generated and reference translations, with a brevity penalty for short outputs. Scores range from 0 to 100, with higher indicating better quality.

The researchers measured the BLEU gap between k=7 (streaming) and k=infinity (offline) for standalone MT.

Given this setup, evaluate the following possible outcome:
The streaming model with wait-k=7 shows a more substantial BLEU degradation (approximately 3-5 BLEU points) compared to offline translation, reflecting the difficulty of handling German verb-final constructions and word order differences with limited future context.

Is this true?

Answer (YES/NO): YES